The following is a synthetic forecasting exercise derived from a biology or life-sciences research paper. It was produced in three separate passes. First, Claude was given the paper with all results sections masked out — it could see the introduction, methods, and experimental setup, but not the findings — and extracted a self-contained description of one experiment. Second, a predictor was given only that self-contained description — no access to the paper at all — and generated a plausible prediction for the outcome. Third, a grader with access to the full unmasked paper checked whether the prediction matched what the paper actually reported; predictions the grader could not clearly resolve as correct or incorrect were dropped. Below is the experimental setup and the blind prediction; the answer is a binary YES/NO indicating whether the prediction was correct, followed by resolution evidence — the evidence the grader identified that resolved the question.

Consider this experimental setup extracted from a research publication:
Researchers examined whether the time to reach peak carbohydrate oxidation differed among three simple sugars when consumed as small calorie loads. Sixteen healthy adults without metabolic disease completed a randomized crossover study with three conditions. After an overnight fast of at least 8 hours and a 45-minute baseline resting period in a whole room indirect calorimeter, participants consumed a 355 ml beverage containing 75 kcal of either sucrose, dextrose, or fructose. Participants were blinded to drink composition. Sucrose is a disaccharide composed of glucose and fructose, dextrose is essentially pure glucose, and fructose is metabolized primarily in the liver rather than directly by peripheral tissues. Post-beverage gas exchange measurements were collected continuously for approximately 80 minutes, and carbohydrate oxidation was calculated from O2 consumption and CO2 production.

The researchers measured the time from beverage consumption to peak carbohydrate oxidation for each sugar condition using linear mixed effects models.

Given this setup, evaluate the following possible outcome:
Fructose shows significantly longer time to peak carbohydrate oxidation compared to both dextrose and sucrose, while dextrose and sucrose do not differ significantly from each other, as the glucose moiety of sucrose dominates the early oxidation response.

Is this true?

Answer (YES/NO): NO